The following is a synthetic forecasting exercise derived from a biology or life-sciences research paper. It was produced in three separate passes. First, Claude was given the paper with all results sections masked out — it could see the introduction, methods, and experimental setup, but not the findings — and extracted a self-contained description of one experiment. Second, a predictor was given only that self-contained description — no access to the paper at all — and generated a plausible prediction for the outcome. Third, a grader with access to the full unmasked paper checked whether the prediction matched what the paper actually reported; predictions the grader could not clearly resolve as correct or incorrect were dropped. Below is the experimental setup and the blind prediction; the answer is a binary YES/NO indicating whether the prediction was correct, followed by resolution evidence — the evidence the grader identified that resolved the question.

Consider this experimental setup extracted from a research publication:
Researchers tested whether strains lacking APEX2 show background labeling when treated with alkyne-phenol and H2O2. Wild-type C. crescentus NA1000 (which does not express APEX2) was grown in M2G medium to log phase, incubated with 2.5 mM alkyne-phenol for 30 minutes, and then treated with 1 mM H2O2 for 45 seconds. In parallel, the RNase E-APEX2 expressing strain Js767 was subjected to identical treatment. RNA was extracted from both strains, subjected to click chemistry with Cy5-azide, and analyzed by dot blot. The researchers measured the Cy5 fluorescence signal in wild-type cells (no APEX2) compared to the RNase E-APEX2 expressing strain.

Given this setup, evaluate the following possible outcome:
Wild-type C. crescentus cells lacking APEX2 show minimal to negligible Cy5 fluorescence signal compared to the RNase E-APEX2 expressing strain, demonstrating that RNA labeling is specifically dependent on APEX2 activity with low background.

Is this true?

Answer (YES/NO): YES